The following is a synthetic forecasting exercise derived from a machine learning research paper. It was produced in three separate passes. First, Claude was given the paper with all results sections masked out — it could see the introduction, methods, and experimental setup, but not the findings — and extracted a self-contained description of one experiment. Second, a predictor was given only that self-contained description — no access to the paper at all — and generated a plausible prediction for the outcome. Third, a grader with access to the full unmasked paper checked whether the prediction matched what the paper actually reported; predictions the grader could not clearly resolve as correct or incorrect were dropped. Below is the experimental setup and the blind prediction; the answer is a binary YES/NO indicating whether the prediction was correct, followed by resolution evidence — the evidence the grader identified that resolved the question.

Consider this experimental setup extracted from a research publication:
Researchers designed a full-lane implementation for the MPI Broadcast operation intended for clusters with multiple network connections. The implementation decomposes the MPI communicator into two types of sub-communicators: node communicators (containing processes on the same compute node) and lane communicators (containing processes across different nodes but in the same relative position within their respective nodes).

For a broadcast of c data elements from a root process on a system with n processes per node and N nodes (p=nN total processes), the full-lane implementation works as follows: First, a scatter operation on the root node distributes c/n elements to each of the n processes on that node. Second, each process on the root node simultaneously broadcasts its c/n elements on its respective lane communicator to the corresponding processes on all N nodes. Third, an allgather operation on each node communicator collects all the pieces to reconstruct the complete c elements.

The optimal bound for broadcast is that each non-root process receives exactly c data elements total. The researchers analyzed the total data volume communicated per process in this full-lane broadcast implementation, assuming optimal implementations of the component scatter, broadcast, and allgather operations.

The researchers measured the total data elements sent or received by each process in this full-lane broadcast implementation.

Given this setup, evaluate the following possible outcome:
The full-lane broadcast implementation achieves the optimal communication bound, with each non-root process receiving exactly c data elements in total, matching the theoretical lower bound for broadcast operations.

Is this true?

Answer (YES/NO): NO